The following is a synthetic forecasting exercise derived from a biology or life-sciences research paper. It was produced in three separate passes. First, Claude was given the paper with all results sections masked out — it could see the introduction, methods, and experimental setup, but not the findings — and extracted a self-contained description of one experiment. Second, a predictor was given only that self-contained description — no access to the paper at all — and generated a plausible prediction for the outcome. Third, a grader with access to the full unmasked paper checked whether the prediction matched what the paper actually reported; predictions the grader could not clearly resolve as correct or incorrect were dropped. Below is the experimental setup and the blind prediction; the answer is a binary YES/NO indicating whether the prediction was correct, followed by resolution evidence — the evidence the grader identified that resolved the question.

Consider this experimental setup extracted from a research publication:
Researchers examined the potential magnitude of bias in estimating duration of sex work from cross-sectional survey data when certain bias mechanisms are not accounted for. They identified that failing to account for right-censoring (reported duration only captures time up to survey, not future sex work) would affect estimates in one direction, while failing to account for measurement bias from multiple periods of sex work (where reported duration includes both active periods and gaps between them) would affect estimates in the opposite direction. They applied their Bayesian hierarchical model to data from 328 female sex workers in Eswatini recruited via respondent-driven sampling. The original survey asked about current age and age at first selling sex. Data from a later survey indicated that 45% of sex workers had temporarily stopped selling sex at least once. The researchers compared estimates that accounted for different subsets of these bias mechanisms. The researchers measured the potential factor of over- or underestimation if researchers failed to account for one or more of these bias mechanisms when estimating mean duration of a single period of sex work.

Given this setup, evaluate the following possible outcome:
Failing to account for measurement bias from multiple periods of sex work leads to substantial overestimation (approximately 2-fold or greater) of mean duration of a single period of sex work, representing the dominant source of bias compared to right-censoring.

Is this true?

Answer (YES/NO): NO